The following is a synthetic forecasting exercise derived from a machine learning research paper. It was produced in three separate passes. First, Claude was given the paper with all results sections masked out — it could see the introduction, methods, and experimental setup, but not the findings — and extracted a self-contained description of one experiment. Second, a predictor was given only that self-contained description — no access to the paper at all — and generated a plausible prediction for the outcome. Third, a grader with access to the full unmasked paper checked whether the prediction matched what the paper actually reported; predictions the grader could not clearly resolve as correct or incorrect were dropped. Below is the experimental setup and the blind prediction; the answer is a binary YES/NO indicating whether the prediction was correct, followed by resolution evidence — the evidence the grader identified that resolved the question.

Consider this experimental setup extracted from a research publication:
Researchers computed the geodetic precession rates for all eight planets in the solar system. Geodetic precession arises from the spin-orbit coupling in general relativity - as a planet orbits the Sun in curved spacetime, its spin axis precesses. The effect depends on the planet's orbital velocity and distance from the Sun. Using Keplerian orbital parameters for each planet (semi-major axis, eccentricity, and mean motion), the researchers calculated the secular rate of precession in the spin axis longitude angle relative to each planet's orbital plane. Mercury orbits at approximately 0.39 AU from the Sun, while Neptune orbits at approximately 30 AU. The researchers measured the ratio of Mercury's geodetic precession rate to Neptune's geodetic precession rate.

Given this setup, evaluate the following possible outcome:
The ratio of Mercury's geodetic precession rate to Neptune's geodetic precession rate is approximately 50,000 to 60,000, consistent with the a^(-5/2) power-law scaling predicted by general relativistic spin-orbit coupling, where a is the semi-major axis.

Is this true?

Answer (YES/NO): YES